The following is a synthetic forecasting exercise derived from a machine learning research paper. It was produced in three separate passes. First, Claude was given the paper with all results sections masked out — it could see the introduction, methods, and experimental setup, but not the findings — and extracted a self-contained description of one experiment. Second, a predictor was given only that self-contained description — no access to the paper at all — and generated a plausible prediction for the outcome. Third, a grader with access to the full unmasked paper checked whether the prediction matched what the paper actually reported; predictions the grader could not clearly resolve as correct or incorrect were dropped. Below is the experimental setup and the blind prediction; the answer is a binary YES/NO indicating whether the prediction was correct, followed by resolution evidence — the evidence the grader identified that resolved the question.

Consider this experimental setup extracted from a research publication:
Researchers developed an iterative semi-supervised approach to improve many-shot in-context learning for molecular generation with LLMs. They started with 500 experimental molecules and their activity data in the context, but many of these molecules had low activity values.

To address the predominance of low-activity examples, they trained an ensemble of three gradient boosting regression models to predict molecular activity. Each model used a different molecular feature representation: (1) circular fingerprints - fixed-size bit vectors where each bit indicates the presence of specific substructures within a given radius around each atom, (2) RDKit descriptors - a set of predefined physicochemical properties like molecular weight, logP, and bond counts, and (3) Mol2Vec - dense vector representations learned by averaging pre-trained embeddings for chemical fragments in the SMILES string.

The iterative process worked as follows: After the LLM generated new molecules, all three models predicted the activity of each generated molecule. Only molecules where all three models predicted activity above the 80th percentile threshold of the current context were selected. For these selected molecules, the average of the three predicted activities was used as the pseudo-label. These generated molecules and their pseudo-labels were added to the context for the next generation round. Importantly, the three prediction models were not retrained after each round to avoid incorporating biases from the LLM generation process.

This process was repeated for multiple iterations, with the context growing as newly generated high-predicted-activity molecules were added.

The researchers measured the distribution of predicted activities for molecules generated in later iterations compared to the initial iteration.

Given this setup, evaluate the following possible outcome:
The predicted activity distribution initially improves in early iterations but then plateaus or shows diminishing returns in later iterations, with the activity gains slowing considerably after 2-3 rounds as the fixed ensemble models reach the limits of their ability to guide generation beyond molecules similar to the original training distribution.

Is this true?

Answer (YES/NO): NO